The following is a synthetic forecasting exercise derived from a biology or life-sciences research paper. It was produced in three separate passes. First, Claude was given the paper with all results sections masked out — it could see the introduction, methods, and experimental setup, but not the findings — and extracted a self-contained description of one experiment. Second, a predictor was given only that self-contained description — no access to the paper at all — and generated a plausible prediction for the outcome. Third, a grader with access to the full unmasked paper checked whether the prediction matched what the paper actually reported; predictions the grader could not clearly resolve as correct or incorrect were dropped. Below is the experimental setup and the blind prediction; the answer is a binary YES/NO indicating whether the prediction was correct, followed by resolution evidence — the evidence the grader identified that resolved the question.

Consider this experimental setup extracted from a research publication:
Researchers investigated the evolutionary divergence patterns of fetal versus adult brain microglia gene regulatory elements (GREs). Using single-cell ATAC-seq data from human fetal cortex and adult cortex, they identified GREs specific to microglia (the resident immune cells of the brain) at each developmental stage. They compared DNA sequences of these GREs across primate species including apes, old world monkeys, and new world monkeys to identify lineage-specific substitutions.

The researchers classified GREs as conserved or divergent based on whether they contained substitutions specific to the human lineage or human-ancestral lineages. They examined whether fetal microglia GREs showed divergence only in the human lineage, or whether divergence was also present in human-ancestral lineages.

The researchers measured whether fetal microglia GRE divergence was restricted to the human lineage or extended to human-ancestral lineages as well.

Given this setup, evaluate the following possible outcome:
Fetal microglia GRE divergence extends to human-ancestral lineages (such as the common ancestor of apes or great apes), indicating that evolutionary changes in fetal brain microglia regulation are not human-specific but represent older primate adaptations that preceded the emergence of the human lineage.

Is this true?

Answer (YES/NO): YES